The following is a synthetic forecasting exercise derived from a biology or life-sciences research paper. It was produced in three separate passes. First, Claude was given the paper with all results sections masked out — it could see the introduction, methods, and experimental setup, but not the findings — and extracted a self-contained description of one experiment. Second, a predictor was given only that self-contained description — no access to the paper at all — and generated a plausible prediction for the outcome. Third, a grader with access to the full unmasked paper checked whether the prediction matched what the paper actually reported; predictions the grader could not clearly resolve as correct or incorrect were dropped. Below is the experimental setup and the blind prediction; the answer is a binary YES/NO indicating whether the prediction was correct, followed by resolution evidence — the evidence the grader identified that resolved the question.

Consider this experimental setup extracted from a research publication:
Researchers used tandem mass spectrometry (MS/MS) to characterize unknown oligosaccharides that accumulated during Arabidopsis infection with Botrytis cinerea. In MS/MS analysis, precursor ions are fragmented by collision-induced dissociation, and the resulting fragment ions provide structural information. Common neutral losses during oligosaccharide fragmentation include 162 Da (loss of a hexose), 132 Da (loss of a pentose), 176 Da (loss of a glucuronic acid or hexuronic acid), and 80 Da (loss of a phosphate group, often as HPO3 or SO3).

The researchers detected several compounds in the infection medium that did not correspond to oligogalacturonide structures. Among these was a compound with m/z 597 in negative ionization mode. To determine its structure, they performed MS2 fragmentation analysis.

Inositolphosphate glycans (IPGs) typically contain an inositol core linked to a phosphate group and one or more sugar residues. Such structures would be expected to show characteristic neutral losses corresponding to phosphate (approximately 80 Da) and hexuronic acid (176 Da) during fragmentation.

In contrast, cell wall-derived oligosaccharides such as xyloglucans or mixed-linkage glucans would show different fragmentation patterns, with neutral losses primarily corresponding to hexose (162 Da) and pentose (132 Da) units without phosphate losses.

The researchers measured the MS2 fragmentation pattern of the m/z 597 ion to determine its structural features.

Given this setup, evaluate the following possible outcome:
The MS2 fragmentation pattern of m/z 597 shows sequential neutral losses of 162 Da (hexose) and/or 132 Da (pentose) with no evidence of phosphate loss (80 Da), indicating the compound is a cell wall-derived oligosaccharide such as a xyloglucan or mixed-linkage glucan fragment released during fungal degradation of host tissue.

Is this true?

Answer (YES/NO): NO